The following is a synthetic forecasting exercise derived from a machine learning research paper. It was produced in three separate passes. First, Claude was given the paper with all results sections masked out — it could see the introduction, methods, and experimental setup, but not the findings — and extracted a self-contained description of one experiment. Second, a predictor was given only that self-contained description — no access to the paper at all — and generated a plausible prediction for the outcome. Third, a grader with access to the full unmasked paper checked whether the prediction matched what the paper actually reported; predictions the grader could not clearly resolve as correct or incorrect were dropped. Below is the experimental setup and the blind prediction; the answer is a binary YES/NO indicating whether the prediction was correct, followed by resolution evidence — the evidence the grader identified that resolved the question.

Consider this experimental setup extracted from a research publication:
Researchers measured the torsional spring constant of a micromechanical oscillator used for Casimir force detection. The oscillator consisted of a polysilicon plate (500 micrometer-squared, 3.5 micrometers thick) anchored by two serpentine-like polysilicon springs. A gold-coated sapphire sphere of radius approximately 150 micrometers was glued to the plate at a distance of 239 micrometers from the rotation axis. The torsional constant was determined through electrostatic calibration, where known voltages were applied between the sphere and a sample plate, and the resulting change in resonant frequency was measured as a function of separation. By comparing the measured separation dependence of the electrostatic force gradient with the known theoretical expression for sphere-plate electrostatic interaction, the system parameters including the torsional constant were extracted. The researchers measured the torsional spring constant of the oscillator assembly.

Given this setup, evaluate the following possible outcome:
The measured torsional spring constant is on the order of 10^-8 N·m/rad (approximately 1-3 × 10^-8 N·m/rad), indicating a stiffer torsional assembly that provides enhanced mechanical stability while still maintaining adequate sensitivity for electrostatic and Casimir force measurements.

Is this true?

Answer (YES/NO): NO